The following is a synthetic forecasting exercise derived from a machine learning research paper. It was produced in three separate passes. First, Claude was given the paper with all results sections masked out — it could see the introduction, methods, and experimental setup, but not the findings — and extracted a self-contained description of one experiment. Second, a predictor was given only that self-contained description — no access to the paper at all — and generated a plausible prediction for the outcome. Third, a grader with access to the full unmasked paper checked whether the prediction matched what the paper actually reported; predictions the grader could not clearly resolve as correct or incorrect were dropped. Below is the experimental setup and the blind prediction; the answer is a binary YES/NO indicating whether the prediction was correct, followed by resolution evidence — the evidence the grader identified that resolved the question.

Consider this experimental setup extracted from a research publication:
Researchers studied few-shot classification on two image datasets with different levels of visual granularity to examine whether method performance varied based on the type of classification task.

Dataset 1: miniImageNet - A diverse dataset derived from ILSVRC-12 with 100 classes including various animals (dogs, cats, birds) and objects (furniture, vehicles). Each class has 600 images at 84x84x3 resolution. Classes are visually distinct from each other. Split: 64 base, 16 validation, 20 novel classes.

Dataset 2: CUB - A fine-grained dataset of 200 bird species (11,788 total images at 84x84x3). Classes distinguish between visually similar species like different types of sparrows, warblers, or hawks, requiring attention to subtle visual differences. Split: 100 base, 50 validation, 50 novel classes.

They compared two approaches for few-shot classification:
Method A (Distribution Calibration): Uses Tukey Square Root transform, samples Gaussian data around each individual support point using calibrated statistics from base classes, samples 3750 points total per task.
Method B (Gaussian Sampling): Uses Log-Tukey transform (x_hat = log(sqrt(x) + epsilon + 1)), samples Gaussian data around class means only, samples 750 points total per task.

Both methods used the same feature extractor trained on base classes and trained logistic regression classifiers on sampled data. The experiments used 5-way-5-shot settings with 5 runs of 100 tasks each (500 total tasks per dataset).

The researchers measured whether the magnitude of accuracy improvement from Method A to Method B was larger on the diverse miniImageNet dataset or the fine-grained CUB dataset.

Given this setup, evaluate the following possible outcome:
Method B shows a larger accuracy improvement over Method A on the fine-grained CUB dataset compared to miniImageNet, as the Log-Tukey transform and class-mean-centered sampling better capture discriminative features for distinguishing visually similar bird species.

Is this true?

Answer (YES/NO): YES